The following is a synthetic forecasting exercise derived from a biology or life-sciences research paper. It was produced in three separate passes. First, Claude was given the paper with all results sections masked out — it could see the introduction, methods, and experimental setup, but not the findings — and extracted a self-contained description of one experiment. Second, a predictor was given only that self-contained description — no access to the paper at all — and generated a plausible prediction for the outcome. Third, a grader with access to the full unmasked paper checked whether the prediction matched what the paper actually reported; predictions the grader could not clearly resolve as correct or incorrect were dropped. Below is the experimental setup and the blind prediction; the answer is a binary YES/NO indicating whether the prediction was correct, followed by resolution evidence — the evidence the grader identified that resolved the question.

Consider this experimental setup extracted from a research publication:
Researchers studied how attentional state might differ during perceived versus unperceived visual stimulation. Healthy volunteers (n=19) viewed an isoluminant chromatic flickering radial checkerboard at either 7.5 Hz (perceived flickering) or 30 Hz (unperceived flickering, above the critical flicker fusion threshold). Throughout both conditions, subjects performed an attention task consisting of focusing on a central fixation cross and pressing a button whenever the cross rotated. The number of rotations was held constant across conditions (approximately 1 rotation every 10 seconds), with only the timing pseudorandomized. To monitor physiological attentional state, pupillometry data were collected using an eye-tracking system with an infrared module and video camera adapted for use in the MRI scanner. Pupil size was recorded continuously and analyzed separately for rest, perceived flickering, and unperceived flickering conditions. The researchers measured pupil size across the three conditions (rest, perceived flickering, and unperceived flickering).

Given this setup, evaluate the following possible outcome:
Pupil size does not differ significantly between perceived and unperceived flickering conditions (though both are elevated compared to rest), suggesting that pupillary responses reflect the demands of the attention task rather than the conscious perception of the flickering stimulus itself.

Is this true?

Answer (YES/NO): NO